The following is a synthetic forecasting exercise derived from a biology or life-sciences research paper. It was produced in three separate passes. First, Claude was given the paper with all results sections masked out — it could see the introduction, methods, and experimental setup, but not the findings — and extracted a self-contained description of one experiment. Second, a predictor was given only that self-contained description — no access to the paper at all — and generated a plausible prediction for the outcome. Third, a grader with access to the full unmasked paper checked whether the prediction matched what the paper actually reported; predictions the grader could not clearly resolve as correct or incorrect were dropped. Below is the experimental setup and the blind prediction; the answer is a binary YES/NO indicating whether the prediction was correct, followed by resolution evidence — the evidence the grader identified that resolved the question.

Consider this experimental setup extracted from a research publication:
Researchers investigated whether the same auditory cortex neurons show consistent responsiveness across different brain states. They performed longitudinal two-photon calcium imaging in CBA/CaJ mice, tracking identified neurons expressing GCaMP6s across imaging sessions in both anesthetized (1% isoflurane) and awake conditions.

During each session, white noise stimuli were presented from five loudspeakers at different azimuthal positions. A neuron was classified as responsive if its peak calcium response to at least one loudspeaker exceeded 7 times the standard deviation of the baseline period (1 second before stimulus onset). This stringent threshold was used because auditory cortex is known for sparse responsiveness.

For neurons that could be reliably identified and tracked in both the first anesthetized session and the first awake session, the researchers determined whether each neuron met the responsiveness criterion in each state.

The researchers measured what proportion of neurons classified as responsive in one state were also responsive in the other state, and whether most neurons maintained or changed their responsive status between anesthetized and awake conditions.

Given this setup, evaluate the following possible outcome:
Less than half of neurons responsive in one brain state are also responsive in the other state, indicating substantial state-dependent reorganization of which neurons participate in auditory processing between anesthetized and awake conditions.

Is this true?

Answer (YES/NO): NO